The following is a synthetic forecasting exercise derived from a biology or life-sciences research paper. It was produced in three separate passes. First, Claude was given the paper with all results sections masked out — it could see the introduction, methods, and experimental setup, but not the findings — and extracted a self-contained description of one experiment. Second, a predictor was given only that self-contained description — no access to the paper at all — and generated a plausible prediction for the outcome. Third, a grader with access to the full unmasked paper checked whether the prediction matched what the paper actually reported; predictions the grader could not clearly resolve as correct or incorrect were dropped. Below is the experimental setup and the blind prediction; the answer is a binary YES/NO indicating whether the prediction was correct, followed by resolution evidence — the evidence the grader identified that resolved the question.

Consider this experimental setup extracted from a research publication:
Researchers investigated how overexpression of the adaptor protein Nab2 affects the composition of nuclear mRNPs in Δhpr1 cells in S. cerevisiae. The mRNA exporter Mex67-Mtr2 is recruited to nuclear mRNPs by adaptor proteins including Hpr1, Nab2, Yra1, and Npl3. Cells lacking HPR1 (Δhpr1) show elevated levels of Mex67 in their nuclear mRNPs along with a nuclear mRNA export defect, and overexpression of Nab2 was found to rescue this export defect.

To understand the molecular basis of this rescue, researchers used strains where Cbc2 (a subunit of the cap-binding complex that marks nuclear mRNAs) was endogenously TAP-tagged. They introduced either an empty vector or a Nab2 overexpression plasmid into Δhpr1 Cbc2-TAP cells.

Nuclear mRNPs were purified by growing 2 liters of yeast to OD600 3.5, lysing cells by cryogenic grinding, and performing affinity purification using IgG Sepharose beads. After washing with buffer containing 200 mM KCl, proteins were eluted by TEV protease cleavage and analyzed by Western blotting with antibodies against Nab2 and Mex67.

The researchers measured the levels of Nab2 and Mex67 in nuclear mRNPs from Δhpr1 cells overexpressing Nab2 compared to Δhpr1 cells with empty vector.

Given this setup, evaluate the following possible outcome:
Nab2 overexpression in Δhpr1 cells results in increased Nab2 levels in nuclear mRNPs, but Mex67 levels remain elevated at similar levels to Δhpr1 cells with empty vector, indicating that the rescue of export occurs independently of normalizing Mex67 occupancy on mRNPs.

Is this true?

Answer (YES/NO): NO